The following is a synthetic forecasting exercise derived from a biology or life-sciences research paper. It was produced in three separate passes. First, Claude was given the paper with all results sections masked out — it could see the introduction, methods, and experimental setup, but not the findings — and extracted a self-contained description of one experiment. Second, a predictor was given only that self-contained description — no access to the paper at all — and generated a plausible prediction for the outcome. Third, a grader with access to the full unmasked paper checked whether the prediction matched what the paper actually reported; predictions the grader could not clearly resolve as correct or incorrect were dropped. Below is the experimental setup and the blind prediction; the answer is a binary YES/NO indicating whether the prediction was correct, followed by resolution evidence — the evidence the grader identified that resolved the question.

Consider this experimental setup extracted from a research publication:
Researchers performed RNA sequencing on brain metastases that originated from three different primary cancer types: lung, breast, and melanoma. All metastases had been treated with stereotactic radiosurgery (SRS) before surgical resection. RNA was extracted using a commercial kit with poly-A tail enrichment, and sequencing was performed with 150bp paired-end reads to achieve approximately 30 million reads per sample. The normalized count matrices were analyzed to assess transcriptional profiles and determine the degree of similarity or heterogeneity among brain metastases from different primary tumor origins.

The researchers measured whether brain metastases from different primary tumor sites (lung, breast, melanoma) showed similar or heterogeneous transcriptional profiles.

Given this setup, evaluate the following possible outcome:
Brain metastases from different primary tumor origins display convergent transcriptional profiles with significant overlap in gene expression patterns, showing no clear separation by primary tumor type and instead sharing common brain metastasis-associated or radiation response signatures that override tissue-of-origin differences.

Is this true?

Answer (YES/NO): NO